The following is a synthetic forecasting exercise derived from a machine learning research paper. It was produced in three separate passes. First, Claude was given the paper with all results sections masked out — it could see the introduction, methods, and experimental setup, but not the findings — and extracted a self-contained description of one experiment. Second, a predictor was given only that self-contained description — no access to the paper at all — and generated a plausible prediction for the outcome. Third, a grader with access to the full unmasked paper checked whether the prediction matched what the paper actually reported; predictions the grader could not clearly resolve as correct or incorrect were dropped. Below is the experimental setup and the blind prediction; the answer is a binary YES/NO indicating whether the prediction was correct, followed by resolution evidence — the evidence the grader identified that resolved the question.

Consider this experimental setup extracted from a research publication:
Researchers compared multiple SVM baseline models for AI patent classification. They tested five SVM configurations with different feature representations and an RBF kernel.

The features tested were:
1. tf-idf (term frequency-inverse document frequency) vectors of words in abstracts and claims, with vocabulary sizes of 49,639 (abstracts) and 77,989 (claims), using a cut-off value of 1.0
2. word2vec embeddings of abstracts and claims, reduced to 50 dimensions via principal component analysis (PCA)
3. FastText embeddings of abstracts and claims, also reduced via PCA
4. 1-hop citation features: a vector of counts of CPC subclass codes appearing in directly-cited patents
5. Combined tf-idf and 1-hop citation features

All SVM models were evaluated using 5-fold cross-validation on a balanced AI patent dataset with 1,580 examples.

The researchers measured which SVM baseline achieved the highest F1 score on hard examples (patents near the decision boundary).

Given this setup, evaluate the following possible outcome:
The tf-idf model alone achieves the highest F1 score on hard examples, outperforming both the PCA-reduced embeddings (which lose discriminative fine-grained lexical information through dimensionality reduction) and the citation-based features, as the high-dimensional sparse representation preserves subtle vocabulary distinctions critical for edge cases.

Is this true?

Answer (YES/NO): NO